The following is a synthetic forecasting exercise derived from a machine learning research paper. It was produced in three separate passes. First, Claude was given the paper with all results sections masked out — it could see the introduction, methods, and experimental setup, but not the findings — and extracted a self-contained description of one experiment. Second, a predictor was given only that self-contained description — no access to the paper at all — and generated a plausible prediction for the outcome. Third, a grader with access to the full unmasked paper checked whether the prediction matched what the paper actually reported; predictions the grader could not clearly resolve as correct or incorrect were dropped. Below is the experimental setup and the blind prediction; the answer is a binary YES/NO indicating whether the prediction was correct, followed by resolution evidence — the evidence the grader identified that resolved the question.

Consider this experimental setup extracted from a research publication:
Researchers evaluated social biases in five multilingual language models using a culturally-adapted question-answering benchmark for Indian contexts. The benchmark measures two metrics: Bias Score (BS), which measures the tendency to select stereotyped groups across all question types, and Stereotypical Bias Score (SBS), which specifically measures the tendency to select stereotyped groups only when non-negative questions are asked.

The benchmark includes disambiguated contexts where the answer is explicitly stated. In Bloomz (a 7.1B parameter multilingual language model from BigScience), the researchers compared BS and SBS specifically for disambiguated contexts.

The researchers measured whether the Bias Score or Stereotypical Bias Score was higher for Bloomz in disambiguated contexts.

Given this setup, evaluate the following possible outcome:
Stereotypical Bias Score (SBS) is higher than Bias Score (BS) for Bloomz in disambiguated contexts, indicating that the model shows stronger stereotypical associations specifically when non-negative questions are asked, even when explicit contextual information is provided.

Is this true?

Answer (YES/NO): NO